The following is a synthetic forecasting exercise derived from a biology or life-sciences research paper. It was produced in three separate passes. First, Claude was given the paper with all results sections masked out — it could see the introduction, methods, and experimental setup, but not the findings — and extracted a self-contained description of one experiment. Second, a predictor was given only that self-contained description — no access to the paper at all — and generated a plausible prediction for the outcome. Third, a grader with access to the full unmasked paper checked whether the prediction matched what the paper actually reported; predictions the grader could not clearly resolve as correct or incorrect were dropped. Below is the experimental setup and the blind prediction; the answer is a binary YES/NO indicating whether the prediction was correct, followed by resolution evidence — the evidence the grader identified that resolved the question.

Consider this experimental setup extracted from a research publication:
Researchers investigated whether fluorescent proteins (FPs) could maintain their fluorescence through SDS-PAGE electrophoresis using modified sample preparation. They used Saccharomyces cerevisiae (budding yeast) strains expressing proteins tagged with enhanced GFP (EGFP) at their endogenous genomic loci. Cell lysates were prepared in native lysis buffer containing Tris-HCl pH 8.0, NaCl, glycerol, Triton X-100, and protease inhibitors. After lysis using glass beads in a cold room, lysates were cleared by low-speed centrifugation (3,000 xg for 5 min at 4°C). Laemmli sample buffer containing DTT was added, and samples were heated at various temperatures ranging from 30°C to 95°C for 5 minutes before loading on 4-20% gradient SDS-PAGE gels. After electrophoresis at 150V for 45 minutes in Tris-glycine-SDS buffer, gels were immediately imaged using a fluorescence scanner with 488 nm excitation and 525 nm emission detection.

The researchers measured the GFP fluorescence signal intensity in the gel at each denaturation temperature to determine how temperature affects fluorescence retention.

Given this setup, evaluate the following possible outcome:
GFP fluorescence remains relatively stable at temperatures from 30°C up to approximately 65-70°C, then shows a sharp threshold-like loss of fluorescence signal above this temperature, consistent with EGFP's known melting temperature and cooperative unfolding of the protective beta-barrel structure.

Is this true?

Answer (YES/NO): NO